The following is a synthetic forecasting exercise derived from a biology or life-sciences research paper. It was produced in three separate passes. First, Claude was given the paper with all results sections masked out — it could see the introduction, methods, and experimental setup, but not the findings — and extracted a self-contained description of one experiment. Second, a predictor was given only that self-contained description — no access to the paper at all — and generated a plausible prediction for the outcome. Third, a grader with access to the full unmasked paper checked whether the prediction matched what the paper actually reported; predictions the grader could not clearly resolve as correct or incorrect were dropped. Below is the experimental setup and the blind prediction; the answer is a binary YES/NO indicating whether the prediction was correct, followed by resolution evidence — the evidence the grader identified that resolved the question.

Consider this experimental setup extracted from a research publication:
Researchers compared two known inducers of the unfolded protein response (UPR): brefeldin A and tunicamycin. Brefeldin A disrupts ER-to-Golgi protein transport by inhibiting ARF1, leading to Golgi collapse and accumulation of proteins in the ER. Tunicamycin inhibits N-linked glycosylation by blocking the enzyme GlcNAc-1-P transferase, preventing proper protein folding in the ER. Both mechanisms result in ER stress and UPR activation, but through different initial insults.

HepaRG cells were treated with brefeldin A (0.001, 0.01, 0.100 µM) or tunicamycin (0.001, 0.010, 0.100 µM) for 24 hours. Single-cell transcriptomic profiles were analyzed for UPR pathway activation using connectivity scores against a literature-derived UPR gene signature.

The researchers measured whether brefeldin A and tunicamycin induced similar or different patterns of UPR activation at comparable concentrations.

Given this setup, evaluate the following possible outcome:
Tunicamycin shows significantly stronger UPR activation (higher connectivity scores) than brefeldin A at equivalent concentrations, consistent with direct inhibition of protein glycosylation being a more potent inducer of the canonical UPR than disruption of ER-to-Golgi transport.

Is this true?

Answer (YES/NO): NO